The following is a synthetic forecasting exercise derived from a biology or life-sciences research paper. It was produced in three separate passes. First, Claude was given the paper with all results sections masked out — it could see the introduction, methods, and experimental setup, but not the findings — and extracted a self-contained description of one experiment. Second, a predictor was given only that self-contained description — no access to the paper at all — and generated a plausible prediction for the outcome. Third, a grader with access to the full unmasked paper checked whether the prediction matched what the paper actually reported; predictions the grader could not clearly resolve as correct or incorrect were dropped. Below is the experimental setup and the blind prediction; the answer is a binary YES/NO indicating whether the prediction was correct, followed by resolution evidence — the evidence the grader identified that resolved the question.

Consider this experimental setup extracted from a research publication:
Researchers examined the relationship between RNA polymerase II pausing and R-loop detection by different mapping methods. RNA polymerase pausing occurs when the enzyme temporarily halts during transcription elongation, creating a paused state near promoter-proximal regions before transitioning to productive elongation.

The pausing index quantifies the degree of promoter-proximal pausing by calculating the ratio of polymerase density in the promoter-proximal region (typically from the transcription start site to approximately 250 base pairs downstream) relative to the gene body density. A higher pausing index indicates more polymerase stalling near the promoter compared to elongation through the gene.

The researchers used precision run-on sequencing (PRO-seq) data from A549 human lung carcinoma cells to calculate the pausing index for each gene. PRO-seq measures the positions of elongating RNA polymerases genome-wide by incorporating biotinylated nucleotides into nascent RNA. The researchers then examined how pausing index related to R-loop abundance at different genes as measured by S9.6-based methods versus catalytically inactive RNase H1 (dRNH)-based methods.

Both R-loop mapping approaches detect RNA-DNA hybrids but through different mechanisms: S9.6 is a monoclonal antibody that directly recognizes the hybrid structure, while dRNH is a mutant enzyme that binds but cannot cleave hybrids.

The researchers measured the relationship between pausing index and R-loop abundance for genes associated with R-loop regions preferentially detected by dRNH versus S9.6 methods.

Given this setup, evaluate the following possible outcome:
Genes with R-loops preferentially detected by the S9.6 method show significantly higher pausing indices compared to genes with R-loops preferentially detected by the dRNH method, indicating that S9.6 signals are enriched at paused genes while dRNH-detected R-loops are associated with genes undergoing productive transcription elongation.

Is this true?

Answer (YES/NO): NO